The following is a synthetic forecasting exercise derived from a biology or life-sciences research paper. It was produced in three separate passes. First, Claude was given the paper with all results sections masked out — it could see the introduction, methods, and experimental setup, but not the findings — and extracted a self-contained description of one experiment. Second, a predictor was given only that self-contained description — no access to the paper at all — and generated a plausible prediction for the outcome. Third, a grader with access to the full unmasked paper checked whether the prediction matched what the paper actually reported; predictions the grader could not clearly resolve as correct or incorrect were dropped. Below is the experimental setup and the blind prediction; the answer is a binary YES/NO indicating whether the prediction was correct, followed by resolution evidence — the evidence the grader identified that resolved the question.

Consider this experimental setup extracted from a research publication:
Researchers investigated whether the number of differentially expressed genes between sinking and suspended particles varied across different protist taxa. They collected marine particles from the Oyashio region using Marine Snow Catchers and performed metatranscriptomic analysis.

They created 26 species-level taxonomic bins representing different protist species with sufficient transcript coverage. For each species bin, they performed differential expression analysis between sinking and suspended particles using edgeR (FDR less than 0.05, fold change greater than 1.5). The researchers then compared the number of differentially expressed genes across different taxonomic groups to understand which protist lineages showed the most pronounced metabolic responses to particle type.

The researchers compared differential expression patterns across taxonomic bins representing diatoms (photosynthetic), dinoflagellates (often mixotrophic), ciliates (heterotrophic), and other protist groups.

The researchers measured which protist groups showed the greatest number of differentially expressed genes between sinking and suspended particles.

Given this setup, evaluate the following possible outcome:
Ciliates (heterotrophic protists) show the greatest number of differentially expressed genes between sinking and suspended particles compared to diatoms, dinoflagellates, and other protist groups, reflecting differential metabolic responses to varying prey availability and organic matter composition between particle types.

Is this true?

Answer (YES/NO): NO